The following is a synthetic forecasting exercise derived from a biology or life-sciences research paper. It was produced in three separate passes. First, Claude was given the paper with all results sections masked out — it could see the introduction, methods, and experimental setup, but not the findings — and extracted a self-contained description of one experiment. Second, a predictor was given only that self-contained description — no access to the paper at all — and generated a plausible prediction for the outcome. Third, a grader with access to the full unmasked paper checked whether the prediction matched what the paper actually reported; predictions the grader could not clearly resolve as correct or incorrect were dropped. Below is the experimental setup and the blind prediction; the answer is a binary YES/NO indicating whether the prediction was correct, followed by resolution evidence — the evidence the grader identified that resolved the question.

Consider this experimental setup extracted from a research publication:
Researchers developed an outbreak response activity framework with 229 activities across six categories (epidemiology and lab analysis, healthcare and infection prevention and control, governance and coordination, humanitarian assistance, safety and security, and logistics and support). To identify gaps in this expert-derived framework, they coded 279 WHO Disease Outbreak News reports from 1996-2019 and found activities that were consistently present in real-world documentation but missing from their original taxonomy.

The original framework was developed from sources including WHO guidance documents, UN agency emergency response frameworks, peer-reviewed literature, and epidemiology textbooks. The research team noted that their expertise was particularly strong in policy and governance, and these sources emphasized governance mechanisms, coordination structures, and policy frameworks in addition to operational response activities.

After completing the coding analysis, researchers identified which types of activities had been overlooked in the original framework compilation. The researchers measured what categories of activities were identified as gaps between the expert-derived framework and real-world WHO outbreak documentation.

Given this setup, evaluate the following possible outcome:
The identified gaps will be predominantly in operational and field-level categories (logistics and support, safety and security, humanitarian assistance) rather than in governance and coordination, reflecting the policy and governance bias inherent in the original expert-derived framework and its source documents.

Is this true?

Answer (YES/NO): NO